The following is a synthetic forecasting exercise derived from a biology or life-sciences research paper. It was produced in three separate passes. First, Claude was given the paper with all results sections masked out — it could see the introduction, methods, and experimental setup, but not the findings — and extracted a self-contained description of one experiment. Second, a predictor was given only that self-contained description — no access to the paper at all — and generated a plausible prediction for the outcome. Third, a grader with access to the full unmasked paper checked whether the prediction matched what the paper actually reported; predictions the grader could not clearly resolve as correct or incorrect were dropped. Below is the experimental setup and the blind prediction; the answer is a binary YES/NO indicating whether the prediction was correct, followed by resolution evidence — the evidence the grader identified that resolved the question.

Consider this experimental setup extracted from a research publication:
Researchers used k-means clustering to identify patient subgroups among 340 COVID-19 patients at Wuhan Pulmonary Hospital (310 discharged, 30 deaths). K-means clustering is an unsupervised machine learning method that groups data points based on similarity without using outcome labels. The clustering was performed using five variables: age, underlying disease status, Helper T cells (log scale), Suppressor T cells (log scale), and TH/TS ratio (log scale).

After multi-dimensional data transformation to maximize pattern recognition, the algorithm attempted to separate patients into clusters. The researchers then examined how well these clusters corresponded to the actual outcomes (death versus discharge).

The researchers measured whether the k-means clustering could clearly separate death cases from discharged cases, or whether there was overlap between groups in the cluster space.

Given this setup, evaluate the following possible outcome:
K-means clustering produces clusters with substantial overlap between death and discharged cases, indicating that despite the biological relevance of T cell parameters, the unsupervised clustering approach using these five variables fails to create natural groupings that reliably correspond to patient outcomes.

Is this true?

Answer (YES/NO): NO